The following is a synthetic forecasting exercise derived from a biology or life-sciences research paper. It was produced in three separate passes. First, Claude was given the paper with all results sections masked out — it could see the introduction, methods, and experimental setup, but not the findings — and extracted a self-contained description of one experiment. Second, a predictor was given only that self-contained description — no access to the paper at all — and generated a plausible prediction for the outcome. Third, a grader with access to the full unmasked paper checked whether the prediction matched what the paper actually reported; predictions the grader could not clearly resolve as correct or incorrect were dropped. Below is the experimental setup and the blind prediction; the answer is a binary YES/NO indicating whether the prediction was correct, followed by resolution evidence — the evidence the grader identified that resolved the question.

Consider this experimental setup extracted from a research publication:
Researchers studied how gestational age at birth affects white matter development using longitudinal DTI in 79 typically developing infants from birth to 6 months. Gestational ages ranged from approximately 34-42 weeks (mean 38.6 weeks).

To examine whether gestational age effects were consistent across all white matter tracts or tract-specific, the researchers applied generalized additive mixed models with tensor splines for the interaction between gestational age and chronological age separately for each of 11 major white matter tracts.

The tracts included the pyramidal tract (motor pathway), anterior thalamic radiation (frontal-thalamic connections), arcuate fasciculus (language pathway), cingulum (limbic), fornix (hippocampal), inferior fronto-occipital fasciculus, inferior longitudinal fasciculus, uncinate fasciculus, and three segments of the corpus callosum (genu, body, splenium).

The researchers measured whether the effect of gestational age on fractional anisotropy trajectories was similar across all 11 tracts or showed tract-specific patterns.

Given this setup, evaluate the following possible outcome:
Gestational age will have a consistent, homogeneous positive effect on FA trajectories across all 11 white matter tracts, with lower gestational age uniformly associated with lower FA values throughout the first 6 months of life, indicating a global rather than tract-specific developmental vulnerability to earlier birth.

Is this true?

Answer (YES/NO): NO